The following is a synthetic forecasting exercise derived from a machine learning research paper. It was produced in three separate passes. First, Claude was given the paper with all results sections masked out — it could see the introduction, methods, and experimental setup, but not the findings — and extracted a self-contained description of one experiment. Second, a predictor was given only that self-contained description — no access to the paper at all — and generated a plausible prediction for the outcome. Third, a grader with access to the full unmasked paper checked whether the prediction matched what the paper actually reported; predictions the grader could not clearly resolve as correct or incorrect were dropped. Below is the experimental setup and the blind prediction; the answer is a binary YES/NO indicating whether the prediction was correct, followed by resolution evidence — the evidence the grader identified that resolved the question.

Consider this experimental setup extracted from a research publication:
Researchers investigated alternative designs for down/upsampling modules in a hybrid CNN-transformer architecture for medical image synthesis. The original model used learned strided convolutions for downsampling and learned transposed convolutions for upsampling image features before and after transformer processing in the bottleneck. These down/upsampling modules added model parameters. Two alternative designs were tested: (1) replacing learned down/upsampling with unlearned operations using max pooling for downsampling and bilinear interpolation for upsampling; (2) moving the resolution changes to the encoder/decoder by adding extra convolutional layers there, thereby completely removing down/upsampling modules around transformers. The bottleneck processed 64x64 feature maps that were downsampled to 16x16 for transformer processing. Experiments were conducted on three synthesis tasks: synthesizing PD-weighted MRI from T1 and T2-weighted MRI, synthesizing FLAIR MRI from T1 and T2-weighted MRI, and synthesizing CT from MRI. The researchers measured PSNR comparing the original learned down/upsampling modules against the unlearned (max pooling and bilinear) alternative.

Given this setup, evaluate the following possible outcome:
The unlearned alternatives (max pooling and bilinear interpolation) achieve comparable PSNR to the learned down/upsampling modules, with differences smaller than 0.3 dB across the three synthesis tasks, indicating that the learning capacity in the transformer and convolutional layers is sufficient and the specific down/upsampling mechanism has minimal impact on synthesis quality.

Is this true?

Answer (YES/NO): NO